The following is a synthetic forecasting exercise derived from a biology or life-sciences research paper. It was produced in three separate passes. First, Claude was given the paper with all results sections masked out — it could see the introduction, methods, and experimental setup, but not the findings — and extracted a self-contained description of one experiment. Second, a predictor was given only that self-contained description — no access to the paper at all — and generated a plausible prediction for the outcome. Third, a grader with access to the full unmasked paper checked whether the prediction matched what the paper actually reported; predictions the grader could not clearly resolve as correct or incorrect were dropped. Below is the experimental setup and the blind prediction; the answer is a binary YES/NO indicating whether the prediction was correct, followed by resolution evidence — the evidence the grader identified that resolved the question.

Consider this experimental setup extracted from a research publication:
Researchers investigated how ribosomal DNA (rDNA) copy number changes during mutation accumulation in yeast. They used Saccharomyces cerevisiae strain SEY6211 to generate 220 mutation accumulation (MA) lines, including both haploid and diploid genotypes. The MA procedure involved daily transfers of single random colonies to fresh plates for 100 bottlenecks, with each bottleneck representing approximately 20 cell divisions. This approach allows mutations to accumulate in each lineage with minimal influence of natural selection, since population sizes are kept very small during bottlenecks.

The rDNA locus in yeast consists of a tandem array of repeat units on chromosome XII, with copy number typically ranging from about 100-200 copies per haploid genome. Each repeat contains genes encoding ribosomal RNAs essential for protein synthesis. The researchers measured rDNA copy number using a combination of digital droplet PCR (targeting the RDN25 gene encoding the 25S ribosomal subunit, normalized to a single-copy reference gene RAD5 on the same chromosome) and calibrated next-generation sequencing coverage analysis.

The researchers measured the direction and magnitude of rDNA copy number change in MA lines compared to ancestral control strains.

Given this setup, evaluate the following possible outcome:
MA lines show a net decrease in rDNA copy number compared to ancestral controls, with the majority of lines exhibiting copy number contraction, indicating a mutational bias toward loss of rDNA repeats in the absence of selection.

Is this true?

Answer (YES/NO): YES